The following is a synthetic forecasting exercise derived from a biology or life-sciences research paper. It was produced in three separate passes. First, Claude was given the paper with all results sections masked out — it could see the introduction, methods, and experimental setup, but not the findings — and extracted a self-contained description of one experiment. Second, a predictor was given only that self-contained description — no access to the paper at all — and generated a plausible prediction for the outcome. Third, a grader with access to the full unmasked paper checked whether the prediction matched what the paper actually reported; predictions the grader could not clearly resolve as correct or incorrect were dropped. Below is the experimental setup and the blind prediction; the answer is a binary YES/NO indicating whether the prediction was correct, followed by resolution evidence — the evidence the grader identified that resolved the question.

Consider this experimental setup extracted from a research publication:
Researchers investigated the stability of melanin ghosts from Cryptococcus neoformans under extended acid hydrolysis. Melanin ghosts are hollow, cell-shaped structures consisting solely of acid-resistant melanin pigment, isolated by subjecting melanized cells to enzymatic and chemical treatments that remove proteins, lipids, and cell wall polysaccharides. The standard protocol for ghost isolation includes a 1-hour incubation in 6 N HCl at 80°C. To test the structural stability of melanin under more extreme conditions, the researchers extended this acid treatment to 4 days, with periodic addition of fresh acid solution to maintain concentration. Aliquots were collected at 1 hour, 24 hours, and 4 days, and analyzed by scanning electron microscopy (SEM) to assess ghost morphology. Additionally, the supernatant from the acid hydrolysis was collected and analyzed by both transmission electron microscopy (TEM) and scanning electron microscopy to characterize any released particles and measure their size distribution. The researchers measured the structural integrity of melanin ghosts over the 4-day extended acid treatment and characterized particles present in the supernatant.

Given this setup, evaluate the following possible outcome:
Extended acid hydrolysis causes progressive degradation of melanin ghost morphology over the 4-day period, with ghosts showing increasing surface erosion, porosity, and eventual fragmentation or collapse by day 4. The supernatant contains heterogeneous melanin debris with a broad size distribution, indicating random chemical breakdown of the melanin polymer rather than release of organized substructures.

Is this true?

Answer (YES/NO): NO